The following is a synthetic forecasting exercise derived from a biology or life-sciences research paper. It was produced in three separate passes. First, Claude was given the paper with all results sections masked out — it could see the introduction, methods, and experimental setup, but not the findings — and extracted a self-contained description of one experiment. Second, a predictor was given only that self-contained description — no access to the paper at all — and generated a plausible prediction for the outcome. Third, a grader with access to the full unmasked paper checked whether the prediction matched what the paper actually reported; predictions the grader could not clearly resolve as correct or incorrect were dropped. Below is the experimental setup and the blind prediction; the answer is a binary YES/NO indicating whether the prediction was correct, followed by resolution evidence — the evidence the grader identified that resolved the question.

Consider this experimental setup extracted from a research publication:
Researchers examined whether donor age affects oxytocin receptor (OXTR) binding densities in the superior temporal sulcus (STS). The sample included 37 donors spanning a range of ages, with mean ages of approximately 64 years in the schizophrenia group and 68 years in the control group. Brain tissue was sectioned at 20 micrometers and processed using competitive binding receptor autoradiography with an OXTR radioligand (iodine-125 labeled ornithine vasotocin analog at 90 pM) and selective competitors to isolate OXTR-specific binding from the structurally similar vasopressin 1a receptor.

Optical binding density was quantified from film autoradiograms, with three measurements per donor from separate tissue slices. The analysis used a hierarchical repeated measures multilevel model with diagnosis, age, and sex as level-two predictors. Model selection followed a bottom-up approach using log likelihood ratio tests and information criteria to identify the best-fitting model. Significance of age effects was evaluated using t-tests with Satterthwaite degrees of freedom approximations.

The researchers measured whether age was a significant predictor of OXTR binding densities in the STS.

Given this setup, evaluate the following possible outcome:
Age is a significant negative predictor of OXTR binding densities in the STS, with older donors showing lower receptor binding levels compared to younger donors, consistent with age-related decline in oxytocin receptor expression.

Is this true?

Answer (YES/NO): NO